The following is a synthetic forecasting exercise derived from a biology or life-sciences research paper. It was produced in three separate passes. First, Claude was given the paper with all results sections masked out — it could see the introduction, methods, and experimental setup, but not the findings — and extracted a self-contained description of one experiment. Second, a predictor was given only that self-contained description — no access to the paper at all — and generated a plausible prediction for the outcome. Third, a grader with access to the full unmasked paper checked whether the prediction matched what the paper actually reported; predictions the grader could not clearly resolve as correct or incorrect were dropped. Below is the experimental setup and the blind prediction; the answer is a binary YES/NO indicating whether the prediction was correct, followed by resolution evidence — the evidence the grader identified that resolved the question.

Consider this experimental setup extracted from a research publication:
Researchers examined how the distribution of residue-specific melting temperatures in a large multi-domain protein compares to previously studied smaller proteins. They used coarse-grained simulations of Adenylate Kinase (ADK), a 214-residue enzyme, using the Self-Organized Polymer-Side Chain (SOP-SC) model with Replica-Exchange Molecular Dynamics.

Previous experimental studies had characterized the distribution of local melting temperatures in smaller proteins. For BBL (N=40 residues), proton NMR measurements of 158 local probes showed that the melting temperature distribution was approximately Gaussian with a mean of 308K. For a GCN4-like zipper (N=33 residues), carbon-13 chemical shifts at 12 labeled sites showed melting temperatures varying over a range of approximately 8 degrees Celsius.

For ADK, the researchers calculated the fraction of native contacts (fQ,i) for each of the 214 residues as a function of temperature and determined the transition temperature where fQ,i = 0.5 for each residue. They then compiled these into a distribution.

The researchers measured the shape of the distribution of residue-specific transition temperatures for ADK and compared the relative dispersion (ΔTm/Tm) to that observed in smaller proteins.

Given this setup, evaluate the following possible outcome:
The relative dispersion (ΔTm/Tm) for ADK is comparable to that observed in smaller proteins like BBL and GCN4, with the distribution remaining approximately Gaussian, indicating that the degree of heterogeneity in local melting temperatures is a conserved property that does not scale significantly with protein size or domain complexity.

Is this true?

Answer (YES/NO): NO